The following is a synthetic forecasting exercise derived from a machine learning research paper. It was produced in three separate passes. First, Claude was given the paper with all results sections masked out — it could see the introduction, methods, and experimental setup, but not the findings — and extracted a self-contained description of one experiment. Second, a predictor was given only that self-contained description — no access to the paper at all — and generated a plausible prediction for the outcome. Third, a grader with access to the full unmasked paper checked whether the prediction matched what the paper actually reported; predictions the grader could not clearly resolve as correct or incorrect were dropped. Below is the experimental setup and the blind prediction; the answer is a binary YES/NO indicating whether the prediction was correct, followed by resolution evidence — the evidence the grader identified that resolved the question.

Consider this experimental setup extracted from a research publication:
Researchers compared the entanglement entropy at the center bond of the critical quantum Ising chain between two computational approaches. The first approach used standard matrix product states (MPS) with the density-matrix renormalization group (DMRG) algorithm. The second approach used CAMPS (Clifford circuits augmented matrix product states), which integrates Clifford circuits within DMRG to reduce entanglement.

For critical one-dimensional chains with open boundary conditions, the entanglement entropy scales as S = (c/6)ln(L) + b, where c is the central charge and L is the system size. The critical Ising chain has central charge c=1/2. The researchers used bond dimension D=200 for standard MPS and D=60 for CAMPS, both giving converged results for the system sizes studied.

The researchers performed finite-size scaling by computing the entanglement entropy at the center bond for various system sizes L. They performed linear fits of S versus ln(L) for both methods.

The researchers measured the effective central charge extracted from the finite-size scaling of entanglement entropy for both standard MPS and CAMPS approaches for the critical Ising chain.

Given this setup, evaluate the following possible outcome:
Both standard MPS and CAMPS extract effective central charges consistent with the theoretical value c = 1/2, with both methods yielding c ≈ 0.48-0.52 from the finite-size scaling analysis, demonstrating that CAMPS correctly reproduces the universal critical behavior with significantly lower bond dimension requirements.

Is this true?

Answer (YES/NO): YES